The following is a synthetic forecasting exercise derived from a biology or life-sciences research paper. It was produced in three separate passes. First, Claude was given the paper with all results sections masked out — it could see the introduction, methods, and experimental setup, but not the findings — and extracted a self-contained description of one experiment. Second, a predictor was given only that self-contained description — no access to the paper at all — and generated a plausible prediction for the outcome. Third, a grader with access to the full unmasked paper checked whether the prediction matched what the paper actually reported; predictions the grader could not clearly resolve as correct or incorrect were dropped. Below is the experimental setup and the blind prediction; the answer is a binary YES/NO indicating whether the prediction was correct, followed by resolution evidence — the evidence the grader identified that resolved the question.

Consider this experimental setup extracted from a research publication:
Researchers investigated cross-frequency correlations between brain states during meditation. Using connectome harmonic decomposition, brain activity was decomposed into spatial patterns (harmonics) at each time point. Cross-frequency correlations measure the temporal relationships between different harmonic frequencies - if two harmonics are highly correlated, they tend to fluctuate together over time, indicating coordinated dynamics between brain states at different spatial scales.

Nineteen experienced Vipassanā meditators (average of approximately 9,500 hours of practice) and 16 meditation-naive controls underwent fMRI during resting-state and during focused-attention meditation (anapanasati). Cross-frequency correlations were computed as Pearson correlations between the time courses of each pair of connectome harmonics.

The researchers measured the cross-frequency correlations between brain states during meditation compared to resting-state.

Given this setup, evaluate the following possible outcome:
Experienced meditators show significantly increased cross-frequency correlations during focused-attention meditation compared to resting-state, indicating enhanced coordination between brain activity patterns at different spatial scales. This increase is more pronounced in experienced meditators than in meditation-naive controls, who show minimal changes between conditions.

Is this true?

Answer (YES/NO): NO